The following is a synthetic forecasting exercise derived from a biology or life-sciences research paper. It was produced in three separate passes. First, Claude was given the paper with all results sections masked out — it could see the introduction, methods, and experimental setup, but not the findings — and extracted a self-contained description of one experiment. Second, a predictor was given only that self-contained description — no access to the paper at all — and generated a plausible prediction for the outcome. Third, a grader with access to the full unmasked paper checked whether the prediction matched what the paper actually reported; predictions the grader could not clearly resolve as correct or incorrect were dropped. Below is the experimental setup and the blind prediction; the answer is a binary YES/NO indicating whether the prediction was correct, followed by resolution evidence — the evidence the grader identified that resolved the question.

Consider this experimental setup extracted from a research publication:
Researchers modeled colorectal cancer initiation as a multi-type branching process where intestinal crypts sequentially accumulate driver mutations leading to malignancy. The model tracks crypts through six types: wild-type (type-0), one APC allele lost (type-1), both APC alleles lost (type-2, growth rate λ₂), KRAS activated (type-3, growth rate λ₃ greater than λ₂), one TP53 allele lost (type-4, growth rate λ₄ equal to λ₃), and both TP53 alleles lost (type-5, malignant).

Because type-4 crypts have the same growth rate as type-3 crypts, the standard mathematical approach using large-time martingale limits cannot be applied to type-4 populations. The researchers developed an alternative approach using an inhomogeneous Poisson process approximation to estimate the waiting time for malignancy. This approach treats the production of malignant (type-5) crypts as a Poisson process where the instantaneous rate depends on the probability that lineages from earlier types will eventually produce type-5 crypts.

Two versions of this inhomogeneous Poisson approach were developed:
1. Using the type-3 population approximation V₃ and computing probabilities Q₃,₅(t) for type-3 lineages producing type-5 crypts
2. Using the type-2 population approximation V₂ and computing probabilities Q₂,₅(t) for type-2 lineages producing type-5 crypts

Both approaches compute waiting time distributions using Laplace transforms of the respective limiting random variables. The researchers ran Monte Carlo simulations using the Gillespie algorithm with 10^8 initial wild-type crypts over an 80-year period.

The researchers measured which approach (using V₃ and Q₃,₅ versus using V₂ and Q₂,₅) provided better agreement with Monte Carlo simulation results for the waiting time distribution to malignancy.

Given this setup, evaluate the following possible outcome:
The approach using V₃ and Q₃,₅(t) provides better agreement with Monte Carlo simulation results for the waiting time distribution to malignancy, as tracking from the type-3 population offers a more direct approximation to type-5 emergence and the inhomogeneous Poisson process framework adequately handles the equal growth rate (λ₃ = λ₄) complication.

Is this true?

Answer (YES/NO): NO